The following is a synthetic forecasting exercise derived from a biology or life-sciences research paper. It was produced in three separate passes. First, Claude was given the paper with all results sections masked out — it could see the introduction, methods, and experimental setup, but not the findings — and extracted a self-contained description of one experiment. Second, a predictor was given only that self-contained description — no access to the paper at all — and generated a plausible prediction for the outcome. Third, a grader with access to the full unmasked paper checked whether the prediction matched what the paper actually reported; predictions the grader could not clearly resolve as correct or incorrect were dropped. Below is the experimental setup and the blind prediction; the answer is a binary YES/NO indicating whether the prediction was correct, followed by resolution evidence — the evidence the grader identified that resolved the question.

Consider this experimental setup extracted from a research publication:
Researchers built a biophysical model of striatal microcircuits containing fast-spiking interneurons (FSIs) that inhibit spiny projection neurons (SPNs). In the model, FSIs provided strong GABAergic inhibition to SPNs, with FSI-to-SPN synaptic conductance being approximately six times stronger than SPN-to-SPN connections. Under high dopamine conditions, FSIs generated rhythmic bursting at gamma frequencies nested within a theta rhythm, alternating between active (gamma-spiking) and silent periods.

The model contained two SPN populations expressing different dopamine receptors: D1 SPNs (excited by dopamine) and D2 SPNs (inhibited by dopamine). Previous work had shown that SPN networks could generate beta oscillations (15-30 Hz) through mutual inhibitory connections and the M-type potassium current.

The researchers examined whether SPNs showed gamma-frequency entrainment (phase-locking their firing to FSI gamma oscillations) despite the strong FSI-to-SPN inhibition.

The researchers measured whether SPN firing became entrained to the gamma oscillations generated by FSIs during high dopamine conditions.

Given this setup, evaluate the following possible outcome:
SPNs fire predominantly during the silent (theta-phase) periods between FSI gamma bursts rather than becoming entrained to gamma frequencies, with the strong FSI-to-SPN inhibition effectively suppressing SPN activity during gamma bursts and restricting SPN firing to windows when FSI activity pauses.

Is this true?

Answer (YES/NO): YES